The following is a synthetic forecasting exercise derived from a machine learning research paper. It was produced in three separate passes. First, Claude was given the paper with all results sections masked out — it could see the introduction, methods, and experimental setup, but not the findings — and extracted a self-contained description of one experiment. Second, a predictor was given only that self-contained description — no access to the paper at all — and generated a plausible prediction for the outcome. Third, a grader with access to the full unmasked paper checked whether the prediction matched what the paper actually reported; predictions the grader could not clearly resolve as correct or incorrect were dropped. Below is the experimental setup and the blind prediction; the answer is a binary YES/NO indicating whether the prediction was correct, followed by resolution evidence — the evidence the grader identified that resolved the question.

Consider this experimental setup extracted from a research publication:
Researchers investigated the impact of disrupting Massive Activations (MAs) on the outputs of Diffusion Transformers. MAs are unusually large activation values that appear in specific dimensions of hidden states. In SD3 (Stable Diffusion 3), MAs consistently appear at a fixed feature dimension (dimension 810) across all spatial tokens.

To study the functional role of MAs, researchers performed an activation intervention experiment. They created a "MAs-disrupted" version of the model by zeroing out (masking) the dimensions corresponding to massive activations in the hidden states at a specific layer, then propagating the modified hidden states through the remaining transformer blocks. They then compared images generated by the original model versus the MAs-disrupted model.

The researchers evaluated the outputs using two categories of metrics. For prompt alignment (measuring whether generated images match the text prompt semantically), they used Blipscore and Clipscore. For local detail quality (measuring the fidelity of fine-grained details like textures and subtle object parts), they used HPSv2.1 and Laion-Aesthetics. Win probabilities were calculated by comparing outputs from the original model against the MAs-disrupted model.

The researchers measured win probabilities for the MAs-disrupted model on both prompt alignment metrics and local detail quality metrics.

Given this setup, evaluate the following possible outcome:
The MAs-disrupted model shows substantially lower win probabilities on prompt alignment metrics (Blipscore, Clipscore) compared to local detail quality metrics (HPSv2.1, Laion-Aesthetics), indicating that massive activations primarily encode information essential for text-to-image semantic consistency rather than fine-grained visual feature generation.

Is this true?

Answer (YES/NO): NO